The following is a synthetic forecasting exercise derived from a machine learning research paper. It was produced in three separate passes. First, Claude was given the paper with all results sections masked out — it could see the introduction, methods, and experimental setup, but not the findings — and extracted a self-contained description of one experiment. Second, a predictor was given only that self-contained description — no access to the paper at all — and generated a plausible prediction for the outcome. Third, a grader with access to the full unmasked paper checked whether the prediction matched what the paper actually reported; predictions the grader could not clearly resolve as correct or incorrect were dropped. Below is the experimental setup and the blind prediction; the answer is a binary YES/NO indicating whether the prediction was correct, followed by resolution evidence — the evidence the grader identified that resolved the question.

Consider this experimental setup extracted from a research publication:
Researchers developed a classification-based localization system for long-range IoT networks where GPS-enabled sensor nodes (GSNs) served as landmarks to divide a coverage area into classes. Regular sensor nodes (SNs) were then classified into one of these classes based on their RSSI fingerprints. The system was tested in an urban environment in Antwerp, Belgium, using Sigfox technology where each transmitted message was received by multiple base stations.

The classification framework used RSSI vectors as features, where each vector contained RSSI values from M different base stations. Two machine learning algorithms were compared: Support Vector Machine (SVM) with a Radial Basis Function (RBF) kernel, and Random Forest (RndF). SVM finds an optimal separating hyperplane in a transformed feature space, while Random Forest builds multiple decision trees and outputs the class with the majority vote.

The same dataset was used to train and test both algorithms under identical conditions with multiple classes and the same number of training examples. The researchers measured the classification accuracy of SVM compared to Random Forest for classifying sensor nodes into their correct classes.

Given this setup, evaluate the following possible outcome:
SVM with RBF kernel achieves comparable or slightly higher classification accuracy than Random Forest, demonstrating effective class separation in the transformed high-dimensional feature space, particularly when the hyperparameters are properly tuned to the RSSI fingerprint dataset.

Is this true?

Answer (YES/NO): NO